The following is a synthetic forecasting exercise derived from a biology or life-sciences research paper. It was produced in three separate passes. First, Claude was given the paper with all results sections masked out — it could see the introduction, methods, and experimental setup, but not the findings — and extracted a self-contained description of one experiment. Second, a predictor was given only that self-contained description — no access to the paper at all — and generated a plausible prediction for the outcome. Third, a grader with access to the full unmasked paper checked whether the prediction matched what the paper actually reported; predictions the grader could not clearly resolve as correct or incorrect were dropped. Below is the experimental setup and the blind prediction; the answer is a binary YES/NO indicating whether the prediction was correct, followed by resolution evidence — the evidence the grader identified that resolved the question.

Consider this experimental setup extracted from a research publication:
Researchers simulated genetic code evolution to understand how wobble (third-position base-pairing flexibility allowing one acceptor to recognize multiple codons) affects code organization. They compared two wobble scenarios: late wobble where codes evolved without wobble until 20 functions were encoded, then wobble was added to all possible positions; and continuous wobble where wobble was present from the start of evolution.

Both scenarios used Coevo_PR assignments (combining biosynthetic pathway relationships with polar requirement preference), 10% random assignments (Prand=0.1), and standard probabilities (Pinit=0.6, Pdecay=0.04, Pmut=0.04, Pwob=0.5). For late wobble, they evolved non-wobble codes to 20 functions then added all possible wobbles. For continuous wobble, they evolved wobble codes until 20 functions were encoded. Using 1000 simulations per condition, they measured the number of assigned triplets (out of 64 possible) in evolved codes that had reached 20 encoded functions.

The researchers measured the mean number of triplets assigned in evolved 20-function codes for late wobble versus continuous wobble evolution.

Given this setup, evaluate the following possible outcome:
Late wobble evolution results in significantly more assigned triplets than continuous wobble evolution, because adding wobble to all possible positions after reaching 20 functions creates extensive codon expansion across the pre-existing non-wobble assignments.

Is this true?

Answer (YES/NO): YES